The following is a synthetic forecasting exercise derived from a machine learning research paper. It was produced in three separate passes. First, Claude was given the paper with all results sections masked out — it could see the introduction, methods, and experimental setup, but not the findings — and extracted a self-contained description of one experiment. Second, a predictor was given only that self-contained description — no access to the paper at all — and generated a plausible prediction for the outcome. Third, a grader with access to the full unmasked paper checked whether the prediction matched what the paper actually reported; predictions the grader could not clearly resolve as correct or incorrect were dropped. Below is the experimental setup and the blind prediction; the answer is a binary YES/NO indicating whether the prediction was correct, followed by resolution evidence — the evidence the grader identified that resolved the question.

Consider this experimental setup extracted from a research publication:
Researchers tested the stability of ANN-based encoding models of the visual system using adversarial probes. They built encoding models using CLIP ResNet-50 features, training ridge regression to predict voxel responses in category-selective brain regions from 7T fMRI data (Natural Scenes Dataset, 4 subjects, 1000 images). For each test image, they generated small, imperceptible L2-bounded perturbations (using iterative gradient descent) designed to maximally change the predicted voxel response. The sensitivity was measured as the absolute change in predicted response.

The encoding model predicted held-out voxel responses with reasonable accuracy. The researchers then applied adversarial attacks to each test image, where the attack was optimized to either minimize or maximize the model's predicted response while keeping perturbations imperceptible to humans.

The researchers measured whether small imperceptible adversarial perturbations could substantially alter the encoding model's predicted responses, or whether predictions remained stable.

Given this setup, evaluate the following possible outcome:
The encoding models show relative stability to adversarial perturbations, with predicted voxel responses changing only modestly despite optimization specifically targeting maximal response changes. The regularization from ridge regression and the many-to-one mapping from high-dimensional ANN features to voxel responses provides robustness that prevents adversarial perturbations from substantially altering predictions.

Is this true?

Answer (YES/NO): NO